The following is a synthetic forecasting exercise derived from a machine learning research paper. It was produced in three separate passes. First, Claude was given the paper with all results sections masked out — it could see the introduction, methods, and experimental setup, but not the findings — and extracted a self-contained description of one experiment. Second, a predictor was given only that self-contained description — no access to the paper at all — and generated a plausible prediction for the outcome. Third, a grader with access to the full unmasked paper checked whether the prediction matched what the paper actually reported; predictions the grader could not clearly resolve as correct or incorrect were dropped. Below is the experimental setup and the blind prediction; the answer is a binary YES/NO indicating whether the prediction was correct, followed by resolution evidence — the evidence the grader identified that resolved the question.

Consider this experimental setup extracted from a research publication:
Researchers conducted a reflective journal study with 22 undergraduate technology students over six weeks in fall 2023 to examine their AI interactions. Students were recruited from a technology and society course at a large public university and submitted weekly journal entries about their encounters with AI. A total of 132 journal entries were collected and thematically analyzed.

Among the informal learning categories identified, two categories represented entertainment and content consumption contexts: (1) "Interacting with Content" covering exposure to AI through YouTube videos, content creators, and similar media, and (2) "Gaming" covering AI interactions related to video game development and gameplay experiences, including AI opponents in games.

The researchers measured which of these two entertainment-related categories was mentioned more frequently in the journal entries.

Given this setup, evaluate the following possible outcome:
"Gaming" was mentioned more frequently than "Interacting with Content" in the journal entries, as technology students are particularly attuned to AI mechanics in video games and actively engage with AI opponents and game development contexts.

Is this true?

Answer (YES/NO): NO